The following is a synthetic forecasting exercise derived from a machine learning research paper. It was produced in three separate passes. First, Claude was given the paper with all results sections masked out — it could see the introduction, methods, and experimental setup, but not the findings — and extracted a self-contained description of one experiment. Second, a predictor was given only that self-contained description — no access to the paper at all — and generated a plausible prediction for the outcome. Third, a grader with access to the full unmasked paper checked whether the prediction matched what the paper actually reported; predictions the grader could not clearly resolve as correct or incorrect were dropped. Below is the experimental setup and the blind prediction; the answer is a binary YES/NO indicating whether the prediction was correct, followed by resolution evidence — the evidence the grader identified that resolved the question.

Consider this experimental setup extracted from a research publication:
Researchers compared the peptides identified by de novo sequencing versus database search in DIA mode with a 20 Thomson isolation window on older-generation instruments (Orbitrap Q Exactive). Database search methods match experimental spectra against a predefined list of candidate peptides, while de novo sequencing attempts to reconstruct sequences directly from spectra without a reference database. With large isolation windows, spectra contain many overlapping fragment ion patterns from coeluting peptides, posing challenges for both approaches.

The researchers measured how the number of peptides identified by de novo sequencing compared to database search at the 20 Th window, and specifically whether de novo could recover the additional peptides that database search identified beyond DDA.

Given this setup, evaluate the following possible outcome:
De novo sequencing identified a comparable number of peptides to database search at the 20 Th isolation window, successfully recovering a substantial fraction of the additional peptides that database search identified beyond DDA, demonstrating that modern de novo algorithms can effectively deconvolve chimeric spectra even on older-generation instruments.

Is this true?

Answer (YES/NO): NO